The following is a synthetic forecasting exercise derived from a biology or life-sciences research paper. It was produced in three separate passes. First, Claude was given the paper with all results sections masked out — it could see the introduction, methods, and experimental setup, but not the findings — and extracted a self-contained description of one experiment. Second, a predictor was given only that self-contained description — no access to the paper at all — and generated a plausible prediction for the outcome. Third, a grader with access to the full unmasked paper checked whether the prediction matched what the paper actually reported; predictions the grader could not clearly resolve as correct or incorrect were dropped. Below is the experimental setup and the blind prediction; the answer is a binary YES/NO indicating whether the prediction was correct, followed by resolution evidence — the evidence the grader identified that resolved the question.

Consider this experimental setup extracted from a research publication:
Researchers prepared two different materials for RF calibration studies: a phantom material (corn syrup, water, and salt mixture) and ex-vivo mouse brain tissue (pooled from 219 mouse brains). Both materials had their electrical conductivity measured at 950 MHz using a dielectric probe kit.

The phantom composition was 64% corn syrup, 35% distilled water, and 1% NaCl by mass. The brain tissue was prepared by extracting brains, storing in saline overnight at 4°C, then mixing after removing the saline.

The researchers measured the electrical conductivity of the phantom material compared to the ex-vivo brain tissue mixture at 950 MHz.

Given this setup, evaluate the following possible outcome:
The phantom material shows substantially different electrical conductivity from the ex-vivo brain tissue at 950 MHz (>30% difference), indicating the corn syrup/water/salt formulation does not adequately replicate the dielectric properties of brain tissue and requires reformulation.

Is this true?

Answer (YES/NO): NO